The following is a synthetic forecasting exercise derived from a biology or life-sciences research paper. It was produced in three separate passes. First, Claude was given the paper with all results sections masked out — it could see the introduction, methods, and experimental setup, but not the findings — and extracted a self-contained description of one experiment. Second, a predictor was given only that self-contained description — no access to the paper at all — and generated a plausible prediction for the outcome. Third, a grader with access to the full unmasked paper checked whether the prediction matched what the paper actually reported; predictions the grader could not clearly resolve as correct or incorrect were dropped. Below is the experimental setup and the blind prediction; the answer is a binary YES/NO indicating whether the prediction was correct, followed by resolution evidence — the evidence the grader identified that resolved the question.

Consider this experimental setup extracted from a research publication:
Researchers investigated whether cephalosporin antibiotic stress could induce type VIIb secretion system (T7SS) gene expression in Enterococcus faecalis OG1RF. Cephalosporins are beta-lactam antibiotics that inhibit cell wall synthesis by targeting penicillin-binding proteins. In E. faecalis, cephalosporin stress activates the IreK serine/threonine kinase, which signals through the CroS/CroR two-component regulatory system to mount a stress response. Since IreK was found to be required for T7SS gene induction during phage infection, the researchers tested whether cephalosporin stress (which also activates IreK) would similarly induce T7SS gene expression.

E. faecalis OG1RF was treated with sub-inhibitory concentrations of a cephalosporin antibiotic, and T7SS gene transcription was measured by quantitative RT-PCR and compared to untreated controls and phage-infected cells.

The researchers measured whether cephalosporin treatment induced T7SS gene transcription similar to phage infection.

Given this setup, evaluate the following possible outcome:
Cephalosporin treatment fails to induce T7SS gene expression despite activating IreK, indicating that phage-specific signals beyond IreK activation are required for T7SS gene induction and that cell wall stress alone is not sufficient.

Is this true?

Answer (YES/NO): YES